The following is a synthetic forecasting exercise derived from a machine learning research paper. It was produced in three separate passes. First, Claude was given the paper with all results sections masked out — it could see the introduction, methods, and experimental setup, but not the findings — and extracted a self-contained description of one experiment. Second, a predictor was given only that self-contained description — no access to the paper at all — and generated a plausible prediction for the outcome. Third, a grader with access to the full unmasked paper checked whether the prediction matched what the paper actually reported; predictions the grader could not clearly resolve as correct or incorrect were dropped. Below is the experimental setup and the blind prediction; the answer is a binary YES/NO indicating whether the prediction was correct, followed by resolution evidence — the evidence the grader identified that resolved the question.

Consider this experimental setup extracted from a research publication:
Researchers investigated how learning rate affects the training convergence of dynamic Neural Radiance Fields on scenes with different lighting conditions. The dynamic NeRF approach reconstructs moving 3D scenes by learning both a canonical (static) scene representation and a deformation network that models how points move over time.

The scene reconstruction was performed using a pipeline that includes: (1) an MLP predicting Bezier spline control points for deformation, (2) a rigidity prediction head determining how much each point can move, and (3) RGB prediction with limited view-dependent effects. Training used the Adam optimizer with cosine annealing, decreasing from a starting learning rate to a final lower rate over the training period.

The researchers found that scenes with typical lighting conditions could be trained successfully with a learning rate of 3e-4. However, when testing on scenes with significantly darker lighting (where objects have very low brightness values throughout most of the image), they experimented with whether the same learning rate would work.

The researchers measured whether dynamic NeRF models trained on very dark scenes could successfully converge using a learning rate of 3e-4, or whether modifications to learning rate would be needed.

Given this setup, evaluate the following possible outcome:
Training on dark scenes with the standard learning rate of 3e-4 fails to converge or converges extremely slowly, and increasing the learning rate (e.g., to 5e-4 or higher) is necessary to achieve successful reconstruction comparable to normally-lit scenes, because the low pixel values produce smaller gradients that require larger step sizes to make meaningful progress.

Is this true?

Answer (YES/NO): NO